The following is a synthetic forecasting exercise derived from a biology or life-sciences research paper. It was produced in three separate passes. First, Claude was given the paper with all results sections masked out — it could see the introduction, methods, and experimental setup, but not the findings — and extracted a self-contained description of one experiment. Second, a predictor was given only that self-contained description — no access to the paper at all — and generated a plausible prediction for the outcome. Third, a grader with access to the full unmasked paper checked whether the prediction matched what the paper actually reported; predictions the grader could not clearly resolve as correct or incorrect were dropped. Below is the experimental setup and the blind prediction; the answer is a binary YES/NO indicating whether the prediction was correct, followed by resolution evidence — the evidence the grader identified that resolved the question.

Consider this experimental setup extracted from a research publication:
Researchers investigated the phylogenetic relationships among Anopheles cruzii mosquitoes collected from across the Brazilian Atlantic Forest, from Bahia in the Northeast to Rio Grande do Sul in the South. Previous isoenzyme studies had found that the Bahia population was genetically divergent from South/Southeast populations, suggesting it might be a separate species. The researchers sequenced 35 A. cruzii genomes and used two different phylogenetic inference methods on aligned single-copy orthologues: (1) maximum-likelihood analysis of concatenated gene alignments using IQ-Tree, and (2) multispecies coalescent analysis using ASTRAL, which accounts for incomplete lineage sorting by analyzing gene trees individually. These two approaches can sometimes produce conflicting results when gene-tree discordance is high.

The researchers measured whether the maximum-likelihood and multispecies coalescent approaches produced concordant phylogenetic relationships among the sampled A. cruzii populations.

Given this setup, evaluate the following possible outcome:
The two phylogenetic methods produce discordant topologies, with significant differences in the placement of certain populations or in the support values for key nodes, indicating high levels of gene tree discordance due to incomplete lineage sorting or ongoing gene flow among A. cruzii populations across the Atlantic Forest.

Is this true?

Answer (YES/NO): NO